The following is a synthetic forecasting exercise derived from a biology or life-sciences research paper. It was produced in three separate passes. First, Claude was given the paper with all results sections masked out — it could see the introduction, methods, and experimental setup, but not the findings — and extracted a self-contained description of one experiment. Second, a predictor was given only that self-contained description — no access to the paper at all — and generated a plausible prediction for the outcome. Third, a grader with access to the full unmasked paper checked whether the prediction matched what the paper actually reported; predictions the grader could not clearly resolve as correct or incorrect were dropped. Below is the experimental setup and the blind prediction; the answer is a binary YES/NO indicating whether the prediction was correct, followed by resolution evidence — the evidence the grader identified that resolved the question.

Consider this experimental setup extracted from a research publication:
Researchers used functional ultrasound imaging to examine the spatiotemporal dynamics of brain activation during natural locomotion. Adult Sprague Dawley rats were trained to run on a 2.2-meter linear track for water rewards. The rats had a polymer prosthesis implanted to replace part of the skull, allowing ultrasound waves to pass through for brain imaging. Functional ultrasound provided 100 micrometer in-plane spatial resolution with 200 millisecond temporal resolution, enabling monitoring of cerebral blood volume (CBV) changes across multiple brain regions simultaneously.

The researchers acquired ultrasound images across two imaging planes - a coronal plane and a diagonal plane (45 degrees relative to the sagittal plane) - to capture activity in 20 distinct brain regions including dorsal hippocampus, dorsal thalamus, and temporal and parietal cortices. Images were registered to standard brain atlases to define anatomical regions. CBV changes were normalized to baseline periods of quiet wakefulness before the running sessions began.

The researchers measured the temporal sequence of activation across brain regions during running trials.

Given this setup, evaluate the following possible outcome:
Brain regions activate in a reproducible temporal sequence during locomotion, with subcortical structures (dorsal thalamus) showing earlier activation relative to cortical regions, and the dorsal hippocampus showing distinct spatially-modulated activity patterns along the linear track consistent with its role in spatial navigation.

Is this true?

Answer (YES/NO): NO